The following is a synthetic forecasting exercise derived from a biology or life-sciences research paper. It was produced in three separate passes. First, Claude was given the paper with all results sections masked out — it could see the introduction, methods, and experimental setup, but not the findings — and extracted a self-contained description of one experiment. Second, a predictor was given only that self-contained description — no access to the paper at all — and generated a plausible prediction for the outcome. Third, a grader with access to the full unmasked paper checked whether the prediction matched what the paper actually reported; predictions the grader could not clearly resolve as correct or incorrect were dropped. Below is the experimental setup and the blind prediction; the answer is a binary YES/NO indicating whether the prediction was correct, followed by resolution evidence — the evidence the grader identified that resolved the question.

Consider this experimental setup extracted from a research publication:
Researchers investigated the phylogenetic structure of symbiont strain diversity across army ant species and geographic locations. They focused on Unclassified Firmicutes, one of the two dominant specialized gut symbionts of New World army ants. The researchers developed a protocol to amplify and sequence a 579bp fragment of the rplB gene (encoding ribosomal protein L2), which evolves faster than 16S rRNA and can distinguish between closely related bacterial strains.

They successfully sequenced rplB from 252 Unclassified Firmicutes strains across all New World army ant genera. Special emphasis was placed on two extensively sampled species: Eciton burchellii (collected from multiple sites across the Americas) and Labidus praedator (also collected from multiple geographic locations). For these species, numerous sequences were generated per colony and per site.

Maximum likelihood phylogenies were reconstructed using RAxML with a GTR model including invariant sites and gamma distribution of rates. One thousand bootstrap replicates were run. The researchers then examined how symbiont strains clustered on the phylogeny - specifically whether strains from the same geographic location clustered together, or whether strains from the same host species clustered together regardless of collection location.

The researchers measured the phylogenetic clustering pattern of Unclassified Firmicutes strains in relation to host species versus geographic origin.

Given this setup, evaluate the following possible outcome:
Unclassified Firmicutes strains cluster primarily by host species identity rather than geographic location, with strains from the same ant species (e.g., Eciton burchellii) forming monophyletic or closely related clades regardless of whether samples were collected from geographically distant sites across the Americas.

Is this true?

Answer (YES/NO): YES